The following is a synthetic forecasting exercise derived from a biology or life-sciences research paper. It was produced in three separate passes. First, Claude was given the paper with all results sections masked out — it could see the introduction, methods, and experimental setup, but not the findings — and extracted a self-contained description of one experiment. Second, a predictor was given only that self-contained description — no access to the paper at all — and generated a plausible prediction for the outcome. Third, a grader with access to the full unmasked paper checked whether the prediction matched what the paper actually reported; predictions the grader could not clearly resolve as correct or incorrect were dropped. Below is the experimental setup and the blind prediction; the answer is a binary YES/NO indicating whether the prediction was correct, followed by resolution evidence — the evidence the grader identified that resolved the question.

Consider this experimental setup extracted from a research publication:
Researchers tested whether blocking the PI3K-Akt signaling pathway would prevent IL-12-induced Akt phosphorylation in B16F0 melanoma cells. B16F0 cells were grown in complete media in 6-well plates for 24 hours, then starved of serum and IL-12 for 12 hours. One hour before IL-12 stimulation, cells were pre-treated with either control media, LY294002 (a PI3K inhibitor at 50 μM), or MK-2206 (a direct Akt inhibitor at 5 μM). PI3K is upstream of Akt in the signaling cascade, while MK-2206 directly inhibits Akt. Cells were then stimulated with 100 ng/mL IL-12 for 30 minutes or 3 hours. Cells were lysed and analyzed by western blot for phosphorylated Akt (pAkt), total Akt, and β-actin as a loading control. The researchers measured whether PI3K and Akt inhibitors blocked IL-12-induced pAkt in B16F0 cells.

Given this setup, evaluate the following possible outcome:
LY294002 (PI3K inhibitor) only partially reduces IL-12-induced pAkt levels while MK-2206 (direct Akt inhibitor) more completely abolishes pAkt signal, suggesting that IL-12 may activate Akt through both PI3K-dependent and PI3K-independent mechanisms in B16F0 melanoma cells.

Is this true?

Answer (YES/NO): NO